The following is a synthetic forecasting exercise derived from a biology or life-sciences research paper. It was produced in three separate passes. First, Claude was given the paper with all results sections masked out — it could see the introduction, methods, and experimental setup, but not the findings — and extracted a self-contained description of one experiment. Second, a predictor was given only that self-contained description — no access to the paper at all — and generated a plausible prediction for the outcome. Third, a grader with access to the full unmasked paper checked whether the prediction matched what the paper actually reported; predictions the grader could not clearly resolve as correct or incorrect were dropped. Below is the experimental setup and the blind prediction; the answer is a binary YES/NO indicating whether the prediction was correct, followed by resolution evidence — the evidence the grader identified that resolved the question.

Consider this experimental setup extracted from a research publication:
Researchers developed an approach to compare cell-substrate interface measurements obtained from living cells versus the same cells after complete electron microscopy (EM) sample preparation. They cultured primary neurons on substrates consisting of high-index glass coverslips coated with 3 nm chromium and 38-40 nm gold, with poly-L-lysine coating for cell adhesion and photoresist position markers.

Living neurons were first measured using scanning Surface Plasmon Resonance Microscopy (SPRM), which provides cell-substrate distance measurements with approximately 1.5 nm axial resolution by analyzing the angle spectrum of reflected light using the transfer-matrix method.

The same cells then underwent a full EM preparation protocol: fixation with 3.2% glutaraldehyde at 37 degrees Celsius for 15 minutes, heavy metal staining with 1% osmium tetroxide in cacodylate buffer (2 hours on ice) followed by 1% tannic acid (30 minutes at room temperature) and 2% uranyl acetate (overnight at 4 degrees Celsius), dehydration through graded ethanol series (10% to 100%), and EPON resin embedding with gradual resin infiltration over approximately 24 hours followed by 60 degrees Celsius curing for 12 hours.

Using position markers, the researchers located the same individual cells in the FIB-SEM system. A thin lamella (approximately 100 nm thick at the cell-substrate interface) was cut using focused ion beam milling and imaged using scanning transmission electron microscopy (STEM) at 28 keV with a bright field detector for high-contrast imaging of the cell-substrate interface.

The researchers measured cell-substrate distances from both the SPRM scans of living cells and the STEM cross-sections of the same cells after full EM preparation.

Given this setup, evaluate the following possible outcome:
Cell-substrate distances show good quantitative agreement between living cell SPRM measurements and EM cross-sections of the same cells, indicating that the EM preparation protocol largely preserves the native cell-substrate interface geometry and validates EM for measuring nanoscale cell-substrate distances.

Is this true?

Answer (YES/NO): NO